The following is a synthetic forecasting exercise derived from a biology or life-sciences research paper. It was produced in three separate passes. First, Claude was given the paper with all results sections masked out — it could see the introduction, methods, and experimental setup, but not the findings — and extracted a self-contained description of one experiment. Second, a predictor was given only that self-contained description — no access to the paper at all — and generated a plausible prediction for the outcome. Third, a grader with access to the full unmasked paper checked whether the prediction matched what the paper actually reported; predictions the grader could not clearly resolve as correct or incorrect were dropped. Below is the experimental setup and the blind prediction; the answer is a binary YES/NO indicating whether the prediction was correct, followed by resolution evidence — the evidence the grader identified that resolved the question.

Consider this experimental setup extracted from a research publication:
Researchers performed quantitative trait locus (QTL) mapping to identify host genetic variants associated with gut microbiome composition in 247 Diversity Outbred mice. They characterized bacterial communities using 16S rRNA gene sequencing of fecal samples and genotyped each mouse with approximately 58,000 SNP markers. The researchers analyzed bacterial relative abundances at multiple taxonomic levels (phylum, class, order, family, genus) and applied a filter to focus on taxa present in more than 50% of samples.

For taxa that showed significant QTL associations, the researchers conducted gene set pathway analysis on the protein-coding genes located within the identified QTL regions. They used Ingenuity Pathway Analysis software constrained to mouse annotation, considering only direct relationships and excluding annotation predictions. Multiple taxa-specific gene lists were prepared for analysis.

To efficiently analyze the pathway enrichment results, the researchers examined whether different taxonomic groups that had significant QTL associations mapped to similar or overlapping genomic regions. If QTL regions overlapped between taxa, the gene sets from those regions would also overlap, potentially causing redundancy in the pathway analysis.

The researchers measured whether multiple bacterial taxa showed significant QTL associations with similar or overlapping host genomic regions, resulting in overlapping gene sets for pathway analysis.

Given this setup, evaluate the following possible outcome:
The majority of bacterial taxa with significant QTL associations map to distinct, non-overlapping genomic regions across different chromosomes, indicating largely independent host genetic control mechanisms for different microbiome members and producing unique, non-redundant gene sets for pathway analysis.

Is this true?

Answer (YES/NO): NO